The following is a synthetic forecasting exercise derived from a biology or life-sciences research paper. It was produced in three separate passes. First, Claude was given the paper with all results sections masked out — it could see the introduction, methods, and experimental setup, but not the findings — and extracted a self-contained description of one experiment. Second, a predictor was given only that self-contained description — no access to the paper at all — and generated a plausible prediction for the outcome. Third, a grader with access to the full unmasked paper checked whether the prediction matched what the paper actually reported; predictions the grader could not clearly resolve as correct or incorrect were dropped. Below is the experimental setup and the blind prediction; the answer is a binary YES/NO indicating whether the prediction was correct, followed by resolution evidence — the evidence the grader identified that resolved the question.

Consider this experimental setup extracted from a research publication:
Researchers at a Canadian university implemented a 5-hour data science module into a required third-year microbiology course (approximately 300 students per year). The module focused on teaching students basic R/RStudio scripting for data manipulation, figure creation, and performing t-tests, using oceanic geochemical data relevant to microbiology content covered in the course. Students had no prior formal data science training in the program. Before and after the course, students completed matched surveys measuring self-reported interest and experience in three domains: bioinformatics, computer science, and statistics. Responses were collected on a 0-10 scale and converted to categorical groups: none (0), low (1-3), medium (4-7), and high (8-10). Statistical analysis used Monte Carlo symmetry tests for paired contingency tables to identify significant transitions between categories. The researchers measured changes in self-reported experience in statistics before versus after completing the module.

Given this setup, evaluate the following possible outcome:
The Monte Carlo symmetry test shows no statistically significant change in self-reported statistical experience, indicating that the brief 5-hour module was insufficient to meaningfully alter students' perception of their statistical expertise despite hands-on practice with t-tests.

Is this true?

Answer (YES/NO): YES